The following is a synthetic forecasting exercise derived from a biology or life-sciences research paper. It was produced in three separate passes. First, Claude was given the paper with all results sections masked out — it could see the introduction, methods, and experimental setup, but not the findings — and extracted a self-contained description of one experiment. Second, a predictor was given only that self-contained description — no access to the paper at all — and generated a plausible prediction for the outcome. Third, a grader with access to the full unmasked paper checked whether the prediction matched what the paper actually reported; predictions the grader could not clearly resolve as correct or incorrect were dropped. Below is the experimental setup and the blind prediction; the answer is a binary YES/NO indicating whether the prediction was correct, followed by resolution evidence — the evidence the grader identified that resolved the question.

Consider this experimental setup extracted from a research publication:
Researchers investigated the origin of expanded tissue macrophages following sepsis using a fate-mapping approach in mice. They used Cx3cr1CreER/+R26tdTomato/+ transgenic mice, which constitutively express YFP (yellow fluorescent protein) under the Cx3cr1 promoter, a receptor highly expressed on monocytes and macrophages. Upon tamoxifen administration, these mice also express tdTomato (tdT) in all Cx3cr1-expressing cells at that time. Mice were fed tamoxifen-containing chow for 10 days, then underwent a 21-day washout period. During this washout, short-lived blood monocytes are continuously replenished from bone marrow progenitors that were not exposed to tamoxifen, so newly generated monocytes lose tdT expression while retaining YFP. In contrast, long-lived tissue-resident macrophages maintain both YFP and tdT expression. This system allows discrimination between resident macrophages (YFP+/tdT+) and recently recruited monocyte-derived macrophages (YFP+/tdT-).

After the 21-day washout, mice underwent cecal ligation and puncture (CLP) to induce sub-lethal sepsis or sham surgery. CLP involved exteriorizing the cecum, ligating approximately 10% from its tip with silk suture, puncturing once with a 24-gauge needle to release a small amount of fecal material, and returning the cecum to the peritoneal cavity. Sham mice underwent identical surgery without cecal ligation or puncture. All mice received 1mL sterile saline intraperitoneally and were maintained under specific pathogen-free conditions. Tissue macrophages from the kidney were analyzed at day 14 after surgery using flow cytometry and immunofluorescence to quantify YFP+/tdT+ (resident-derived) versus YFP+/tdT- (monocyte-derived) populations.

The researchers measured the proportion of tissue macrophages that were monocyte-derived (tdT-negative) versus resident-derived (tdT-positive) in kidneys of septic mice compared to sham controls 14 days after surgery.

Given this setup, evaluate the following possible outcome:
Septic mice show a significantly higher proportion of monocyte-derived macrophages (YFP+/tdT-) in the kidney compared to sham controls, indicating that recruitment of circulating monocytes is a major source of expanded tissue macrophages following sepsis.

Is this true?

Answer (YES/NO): YES